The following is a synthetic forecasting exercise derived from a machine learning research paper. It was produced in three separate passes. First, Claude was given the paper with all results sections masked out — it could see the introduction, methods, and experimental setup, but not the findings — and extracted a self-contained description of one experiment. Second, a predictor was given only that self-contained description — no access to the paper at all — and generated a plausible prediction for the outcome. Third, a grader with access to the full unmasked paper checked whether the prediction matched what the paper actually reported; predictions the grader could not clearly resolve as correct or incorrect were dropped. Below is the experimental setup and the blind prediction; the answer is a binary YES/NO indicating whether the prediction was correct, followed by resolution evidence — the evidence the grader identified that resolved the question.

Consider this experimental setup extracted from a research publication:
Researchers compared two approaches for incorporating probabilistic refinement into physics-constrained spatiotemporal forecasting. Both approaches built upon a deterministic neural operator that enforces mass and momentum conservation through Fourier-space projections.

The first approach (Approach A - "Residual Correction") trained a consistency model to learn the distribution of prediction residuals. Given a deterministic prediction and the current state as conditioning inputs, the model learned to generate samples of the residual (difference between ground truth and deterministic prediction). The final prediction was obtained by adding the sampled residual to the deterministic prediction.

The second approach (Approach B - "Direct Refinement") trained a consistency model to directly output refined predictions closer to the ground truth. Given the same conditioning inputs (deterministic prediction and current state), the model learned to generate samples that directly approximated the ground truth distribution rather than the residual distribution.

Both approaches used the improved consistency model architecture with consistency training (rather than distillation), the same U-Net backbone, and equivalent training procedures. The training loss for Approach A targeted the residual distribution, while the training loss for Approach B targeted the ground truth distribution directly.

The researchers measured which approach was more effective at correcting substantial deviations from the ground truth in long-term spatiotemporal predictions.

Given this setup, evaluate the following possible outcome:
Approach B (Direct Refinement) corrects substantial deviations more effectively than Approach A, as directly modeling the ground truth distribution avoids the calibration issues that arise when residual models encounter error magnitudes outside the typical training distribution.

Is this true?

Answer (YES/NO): NO